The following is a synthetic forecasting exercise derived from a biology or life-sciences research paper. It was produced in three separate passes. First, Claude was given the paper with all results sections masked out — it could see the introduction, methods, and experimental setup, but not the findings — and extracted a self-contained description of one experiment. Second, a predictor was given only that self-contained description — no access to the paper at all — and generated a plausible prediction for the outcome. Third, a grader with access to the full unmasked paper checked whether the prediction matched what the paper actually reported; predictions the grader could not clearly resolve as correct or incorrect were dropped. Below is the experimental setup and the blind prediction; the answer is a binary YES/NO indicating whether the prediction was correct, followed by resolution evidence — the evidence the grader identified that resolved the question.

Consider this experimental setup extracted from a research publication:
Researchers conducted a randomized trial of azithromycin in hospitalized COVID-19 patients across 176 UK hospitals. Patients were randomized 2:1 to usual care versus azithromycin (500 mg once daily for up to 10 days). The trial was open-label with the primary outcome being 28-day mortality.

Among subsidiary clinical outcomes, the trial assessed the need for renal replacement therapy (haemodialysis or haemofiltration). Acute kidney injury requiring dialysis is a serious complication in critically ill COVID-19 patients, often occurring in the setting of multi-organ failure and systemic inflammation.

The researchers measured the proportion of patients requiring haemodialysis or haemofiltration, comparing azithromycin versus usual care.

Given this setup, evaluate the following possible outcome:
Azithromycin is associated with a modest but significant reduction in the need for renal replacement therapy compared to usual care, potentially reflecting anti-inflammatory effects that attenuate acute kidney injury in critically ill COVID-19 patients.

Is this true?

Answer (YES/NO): NO